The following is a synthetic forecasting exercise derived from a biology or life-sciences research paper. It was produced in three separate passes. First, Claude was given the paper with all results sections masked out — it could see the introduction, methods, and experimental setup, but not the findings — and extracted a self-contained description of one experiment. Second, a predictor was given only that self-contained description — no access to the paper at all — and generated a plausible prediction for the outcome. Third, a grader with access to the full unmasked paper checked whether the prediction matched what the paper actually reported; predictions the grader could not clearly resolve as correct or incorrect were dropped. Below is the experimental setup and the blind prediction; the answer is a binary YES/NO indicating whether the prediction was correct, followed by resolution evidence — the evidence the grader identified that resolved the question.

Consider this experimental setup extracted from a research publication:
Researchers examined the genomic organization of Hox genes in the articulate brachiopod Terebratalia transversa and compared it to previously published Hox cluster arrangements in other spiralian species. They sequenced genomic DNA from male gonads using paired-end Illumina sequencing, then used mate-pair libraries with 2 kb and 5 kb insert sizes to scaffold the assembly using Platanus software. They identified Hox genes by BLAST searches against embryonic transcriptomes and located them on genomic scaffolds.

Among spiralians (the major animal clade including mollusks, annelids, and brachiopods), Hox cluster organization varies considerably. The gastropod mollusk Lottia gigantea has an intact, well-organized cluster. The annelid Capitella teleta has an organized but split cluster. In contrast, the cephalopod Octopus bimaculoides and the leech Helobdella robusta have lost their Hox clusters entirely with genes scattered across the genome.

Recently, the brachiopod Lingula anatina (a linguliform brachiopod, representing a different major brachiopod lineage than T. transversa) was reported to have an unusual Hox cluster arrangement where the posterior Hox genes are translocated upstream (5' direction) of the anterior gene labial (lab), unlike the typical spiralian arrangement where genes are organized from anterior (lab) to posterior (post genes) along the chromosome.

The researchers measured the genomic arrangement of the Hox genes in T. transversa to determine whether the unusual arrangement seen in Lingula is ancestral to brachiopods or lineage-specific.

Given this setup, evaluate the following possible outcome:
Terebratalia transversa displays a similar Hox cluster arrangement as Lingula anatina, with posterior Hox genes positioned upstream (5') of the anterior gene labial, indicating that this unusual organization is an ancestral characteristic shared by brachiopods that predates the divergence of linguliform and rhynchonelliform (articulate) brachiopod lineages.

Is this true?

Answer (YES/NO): NO